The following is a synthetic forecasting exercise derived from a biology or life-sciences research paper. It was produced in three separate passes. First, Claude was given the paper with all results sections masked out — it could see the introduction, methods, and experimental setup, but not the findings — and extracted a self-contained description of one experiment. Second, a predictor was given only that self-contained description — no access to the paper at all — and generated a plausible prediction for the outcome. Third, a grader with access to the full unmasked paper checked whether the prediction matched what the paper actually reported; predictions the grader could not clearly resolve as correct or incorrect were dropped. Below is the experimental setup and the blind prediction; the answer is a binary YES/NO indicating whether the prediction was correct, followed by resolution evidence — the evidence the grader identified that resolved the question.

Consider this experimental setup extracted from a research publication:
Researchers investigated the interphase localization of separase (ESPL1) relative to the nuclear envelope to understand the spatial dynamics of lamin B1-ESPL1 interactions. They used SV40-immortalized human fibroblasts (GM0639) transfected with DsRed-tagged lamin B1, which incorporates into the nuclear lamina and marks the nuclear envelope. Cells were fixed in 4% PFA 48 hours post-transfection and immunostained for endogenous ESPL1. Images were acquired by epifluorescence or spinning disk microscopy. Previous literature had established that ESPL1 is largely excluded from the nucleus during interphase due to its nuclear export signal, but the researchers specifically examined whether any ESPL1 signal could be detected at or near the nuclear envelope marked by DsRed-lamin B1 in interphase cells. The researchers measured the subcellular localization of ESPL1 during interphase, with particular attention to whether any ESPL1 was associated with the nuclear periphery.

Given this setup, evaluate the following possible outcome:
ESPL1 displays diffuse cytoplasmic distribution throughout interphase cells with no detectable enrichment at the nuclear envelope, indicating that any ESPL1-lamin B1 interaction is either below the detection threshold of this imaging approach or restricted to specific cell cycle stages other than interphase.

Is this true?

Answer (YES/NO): NO